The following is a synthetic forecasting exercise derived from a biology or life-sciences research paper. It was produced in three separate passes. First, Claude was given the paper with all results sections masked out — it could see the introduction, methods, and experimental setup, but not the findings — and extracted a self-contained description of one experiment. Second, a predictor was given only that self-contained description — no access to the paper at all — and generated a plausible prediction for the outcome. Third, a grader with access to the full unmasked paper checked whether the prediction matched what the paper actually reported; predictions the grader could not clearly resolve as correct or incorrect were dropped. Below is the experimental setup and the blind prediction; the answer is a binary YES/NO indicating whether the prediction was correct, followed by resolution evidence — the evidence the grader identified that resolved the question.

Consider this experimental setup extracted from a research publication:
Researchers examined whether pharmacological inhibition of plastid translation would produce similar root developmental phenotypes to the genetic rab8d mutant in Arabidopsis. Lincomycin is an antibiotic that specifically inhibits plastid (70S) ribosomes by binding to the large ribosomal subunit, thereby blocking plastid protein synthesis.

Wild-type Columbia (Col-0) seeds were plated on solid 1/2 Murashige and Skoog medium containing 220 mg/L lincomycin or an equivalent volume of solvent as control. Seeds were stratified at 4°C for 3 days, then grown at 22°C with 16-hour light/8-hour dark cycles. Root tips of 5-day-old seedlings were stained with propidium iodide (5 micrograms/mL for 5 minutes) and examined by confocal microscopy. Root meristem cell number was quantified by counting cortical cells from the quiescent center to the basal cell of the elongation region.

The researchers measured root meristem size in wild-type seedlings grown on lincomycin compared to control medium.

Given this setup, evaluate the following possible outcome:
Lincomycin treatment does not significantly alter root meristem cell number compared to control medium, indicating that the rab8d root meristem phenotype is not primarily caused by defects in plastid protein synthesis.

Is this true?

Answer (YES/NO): YES